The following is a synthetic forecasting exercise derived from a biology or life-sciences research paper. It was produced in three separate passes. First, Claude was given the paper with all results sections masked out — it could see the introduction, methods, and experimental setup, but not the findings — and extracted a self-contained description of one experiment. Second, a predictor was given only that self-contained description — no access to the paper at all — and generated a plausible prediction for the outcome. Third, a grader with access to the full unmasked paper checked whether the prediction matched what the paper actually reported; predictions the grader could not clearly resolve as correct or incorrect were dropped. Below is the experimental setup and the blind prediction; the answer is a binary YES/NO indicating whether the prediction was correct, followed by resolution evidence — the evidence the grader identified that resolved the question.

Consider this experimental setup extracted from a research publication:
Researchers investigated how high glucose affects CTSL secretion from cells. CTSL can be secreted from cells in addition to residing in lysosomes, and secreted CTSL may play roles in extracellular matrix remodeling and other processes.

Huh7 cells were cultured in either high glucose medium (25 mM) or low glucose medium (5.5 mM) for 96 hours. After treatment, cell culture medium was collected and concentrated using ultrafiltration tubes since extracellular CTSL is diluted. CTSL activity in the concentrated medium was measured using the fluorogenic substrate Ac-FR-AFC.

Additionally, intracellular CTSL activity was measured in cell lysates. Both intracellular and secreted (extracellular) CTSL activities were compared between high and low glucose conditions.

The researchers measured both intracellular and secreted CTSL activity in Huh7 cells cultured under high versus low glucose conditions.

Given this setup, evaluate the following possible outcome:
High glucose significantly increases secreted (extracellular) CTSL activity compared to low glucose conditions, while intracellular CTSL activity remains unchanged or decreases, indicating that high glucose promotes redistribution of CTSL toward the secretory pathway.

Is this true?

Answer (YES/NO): NO